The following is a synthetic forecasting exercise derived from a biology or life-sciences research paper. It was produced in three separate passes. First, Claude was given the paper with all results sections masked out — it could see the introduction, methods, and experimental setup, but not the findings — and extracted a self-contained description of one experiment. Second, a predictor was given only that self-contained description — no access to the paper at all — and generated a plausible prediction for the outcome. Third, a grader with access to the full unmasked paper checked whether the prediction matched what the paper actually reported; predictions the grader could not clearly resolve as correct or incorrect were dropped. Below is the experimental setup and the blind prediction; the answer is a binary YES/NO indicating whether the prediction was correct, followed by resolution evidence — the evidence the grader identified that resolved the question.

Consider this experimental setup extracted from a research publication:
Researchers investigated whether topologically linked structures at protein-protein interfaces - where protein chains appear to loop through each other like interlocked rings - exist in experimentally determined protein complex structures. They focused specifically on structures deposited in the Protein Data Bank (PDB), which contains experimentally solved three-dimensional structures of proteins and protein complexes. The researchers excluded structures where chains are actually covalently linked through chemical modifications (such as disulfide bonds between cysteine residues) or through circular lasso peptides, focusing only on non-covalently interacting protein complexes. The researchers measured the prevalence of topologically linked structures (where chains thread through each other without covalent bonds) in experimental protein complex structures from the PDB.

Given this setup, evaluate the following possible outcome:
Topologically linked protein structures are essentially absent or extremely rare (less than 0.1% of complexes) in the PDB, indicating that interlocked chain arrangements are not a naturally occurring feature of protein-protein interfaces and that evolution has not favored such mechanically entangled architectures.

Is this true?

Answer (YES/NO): YES